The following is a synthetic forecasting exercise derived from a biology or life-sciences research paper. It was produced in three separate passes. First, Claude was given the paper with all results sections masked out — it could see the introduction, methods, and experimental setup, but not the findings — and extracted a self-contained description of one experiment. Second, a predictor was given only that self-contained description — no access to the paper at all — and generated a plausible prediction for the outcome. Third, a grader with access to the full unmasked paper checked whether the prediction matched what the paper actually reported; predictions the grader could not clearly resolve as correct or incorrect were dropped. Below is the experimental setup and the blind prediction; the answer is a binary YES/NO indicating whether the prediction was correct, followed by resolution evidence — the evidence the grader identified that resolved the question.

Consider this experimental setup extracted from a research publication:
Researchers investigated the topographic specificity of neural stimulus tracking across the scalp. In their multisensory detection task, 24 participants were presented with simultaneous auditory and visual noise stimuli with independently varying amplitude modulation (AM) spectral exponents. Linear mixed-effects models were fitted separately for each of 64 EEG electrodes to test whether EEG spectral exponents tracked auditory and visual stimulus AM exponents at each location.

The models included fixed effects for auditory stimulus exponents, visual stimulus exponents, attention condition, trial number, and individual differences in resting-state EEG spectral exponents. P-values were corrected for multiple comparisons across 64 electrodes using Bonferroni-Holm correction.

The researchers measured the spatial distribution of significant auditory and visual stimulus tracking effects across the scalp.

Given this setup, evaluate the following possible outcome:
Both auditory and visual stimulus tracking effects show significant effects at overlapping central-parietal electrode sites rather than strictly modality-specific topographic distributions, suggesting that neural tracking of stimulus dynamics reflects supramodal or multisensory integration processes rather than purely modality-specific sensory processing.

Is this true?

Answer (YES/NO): NO